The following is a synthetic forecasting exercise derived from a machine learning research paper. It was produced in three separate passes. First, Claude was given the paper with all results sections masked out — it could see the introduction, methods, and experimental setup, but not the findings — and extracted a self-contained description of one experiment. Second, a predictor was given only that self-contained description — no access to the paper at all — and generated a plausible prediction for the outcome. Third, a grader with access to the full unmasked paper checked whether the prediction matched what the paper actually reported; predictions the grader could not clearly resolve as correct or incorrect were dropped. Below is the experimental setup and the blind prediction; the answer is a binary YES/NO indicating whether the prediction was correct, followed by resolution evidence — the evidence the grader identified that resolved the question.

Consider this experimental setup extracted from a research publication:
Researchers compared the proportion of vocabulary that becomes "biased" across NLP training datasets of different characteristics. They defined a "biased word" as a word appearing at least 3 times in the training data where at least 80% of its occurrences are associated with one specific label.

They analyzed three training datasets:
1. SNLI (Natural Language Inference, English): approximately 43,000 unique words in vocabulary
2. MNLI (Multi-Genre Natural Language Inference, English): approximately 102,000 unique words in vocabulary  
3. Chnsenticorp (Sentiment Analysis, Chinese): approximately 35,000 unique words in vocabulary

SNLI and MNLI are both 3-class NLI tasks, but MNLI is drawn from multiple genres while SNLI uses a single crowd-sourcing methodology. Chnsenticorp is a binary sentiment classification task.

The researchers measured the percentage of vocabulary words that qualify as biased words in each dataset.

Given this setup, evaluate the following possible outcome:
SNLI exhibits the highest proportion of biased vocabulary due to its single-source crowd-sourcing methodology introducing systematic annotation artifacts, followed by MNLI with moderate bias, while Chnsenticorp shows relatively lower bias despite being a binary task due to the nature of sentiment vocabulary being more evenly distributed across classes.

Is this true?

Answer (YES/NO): NO